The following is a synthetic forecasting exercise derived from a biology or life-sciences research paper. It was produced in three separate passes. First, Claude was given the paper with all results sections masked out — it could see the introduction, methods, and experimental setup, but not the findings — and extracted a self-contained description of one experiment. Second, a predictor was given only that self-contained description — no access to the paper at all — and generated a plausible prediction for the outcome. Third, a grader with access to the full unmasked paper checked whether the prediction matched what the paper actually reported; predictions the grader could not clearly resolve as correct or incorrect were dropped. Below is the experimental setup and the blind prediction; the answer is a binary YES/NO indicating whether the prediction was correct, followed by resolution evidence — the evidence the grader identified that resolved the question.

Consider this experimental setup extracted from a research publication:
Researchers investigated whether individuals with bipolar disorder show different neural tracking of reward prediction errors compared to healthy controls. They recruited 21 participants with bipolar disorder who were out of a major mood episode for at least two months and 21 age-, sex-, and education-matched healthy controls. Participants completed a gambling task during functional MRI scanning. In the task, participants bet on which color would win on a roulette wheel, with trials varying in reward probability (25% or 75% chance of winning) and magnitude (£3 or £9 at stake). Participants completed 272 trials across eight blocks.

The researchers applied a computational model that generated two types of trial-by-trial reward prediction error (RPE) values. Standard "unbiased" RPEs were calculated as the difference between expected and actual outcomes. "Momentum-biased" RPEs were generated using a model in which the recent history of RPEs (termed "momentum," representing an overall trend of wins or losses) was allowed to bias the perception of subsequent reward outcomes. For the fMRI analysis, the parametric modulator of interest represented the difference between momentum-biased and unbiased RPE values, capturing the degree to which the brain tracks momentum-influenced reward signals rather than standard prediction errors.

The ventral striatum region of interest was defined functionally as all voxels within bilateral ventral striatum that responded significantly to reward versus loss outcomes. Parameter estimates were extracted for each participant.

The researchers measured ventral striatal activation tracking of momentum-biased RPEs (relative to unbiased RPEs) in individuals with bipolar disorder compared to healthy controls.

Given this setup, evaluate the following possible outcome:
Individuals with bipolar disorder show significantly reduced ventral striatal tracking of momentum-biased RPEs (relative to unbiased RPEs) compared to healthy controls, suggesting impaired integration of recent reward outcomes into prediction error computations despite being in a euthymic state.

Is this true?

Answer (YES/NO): NO